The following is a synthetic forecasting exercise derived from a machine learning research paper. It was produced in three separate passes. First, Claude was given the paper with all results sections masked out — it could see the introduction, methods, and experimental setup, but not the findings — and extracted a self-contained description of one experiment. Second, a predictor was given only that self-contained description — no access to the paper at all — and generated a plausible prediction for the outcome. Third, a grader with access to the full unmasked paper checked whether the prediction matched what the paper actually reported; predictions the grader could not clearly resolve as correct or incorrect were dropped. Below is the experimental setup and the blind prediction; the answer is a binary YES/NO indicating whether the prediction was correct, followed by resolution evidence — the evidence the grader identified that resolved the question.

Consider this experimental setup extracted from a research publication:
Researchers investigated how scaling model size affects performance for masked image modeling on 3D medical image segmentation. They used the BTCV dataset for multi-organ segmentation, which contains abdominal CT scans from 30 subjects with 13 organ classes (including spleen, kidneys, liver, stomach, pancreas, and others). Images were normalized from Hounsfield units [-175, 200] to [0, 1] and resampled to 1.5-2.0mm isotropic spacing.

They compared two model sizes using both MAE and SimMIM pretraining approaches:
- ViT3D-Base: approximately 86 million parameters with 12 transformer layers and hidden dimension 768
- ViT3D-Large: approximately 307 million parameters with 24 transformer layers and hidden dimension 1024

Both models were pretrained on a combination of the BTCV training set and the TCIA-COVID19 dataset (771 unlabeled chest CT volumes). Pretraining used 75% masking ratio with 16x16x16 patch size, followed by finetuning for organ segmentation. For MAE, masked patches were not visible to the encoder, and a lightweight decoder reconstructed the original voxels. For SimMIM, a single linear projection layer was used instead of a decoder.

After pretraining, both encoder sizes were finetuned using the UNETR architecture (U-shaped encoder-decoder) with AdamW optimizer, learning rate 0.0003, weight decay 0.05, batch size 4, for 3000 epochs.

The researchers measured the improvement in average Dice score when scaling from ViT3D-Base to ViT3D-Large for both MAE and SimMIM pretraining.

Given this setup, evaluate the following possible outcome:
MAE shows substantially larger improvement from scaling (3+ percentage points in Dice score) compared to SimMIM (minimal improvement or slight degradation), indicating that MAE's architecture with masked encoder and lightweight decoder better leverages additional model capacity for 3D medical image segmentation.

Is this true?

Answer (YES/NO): NO